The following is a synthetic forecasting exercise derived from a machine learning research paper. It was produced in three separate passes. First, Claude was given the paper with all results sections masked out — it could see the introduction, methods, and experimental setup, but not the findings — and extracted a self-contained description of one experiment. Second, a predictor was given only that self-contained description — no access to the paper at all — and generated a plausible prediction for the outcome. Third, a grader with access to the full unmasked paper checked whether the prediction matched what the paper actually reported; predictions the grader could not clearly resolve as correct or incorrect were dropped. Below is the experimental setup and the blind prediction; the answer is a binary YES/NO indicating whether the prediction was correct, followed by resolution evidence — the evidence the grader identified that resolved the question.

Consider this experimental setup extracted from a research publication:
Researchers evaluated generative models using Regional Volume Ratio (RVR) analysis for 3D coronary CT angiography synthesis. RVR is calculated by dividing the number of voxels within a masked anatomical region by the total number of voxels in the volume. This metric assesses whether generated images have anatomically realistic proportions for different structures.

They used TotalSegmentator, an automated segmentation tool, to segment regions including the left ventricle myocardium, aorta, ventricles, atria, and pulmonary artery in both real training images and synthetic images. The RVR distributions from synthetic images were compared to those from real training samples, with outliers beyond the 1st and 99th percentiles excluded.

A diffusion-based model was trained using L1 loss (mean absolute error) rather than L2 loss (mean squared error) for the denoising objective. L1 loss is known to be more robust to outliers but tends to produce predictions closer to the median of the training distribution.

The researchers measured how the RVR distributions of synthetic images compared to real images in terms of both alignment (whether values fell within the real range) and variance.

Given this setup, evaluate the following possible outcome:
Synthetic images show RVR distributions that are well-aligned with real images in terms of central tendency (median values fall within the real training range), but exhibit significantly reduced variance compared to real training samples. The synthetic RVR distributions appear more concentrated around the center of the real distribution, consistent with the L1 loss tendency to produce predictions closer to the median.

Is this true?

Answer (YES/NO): YES